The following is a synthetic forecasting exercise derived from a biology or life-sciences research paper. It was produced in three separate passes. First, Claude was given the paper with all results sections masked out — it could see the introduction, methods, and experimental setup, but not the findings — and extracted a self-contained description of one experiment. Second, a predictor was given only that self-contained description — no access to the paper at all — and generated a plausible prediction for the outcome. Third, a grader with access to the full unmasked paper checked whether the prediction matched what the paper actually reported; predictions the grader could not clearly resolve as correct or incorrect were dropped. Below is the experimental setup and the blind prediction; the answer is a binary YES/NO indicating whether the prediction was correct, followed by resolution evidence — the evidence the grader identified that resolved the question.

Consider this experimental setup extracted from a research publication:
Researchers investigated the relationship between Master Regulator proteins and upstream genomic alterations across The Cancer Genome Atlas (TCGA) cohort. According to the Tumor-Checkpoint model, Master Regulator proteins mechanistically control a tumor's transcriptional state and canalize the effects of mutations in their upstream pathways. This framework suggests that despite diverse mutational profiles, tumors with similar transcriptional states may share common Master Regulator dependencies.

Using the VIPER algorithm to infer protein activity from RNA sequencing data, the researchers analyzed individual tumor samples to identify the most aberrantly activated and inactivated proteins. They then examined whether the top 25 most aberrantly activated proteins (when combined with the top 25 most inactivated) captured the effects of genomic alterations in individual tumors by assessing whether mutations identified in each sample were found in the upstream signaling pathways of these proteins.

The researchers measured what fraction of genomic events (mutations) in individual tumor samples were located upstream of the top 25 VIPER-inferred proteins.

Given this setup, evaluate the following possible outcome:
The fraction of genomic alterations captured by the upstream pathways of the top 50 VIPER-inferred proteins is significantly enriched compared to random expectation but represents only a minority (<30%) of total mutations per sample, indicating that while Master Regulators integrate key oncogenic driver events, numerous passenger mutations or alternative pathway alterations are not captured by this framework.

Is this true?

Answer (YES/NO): NO